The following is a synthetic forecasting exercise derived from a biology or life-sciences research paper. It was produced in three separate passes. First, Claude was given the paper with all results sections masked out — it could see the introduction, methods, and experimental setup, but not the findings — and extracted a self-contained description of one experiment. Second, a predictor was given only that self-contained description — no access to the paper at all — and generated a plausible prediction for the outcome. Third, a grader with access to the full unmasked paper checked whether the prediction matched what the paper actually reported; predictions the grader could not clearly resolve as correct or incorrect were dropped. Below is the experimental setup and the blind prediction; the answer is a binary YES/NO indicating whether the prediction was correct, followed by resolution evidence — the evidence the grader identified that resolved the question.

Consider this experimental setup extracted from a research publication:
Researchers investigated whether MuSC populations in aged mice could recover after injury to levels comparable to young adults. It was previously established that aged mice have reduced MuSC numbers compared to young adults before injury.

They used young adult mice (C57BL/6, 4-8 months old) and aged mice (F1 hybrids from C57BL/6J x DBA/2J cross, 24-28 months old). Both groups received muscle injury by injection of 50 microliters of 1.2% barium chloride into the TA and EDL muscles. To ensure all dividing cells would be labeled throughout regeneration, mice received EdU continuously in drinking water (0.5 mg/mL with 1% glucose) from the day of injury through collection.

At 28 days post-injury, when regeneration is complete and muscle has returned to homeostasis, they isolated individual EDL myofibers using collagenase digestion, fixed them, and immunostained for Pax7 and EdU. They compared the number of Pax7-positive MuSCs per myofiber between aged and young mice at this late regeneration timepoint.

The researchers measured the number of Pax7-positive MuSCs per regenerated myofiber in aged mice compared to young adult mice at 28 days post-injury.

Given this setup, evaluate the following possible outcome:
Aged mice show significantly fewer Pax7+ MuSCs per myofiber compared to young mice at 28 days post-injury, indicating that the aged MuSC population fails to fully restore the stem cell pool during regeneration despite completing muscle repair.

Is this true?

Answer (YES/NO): NO